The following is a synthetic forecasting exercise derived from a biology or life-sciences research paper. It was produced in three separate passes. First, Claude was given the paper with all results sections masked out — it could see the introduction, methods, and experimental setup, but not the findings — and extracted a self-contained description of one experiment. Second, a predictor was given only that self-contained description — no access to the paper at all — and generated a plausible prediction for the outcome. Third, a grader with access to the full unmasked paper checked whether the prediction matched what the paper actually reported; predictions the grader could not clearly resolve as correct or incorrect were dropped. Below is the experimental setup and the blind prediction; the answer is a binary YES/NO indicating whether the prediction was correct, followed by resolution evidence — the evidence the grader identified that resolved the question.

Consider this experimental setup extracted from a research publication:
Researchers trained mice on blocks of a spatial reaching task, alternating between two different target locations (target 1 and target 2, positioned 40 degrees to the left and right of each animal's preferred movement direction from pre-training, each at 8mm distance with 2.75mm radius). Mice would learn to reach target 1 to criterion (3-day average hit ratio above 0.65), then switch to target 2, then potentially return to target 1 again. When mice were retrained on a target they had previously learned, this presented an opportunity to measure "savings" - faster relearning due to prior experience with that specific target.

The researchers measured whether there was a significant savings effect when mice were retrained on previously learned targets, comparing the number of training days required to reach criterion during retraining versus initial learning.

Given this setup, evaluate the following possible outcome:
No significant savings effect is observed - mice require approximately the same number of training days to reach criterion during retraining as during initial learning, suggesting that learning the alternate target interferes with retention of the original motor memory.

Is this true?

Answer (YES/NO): YES